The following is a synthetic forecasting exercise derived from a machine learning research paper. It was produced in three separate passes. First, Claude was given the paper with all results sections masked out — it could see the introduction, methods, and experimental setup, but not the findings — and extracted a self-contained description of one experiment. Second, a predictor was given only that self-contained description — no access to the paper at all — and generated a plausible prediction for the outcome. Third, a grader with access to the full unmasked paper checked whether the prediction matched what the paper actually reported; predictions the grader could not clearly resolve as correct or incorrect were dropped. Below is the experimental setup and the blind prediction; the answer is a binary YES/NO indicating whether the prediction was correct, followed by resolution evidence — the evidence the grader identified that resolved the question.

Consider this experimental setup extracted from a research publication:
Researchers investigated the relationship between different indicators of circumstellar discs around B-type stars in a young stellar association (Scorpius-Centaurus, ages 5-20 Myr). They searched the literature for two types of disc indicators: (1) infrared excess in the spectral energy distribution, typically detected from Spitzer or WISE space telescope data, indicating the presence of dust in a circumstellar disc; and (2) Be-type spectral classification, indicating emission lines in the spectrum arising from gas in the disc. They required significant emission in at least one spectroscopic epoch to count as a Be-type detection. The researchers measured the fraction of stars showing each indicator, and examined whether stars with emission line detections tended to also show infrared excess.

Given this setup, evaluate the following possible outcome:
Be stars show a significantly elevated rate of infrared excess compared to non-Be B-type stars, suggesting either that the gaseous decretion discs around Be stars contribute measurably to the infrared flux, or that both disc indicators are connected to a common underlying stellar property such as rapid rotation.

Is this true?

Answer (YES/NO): YES